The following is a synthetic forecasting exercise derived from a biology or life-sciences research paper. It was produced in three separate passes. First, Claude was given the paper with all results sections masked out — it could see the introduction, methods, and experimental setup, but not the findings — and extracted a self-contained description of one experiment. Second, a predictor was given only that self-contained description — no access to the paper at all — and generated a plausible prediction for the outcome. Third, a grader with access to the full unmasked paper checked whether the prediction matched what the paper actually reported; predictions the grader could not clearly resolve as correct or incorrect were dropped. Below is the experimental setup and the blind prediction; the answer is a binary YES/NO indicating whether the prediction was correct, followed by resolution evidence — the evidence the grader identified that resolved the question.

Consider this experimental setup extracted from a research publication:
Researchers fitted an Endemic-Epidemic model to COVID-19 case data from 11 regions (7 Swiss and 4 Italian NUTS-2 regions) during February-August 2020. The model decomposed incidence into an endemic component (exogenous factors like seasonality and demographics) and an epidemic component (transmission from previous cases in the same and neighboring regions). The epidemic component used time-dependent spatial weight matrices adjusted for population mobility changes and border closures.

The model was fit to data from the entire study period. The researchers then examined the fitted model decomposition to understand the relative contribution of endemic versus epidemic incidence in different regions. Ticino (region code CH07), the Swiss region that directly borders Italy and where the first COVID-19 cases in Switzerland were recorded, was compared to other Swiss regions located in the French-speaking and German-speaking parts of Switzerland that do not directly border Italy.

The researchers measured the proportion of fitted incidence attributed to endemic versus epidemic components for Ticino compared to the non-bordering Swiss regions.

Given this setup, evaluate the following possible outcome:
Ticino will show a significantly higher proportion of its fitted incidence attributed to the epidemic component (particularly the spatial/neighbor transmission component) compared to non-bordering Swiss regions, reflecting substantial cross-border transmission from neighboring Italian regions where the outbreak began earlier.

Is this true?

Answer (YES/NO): NO